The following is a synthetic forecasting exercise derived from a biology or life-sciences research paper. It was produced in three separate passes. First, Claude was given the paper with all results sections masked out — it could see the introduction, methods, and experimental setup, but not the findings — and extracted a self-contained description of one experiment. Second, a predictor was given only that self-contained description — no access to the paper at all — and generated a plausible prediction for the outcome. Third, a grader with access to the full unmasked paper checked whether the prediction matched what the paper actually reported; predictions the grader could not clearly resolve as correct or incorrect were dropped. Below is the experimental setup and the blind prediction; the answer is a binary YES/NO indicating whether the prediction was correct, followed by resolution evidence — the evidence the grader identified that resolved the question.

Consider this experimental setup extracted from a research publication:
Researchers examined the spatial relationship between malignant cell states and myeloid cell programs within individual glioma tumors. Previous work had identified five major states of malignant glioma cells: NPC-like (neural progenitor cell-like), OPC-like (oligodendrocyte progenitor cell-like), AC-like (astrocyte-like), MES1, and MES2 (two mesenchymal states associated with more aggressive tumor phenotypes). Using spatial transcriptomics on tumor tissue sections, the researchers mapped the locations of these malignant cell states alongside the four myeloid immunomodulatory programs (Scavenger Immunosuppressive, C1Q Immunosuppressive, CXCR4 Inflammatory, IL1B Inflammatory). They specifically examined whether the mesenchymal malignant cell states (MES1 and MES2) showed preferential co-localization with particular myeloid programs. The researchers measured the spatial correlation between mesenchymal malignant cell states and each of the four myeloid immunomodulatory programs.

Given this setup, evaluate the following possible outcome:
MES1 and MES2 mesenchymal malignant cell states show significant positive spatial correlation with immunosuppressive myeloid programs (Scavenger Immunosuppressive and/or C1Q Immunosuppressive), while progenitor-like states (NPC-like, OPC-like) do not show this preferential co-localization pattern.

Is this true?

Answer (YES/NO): YES